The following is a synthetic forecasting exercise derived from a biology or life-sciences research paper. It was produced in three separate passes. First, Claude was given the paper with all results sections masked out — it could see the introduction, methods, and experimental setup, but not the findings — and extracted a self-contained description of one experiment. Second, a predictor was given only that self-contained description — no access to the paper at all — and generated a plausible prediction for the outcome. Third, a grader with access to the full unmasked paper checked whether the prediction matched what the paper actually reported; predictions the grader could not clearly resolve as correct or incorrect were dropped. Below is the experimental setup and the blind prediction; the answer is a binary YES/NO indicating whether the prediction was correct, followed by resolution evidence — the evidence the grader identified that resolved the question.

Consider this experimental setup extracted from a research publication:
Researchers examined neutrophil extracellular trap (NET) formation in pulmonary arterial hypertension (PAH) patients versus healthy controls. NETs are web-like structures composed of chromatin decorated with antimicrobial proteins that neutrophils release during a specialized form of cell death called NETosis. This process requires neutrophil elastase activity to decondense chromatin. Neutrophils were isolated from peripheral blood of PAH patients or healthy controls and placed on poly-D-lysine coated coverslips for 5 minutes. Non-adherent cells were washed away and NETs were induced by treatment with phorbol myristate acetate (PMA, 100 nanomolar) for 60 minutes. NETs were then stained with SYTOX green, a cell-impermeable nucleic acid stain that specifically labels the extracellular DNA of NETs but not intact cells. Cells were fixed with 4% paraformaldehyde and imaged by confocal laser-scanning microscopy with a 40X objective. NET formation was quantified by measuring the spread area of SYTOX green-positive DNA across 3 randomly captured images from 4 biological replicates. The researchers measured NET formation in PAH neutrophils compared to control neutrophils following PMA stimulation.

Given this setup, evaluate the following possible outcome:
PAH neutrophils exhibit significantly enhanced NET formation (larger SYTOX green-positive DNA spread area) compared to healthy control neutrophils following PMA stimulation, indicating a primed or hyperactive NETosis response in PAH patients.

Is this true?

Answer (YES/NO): YES